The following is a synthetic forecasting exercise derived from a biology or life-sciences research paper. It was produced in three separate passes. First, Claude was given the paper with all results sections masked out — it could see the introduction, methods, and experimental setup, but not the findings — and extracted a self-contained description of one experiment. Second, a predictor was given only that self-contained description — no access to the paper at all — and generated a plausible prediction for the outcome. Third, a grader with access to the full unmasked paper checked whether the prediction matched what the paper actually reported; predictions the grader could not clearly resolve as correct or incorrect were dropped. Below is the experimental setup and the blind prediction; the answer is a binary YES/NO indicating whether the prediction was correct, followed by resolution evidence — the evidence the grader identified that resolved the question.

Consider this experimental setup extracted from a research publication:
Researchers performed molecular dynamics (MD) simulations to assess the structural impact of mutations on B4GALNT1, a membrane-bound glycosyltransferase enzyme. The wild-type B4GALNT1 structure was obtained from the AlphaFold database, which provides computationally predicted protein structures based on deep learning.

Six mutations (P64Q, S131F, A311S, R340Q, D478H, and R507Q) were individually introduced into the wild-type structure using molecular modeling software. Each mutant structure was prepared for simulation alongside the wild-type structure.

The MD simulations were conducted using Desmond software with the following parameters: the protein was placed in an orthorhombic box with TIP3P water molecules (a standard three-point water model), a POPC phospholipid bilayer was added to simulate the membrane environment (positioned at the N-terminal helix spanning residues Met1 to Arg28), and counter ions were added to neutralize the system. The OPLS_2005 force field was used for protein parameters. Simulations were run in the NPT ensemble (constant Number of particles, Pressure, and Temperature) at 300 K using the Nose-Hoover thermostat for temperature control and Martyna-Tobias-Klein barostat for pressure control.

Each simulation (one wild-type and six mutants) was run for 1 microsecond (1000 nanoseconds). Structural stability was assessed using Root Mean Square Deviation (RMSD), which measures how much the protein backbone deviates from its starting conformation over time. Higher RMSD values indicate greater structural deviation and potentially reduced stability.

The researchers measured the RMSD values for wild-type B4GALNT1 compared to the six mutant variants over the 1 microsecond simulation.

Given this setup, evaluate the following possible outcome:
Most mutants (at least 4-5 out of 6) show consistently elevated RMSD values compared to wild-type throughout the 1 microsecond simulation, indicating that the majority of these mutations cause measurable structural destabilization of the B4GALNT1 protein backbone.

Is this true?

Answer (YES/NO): NO